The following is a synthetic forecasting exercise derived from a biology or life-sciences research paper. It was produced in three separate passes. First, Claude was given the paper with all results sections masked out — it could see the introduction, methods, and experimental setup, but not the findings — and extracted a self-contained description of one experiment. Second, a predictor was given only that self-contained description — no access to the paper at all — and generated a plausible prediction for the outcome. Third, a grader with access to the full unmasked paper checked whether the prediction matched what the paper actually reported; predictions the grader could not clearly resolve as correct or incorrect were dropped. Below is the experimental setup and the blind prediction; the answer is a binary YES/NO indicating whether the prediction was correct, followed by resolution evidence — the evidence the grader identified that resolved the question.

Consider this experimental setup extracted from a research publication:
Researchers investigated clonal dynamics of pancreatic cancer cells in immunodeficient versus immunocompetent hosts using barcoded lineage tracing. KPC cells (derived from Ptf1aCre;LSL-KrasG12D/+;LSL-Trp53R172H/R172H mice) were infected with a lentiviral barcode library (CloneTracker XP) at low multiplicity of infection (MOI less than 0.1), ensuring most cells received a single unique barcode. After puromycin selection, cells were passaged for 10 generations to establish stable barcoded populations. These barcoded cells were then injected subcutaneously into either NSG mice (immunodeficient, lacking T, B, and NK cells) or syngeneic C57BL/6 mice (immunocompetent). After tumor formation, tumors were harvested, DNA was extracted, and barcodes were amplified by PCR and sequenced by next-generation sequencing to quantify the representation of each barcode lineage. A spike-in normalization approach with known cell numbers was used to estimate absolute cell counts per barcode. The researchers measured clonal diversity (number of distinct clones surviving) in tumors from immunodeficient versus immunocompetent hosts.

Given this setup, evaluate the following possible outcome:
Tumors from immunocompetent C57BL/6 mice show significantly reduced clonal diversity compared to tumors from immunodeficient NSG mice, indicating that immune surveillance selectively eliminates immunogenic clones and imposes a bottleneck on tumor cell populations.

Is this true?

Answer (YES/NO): YES